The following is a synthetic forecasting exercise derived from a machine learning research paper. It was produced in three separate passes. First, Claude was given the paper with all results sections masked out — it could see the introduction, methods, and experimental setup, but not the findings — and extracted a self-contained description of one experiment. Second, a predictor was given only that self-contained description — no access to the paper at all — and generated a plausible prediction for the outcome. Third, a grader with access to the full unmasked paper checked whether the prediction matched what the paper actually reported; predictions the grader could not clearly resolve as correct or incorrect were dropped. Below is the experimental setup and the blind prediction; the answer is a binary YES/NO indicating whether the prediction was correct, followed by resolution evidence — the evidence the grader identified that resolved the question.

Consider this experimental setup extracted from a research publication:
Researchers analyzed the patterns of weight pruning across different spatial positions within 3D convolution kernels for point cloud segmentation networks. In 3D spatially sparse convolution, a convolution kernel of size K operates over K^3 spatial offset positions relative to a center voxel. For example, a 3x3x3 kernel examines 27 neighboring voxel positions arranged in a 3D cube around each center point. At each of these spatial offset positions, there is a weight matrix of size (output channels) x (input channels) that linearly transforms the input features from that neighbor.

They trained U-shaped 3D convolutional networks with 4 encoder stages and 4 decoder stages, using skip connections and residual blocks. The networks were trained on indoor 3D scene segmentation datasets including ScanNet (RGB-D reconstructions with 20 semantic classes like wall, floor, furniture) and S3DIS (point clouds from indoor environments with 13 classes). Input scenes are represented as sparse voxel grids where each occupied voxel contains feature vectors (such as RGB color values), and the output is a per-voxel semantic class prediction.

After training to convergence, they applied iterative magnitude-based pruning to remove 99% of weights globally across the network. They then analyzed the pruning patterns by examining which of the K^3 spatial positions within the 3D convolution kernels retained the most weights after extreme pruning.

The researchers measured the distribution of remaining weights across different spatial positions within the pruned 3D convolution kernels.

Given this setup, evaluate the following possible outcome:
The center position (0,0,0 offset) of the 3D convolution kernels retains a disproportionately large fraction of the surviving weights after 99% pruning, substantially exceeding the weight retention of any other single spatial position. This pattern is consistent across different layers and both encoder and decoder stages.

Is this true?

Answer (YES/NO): NO